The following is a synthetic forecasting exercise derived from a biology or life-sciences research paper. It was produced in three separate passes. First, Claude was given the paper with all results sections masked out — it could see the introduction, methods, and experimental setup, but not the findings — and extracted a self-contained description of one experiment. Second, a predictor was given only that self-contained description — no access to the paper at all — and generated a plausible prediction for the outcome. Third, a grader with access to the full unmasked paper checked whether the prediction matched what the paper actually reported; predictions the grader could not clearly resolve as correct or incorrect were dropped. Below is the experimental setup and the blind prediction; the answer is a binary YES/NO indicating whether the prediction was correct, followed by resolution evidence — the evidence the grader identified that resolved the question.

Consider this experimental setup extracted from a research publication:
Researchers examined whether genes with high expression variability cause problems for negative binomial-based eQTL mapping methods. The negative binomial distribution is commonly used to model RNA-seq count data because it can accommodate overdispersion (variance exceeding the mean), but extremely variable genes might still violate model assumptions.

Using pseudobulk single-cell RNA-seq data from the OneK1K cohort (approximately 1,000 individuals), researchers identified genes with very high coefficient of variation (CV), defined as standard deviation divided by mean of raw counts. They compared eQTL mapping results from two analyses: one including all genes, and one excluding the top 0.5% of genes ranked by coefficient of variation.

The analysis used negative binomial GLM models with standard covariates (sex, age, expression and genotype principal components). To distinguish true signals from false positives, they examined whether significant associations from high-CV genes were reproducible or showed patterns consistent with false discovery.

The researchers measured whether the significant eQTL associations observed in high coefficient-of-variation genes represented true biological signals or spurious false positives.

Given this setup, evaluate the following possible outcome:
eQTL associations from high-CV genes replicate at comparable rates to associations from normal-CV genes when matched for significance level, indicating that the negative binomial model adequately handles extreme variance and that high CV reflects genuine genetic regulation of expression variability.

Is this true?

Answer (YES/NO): NO